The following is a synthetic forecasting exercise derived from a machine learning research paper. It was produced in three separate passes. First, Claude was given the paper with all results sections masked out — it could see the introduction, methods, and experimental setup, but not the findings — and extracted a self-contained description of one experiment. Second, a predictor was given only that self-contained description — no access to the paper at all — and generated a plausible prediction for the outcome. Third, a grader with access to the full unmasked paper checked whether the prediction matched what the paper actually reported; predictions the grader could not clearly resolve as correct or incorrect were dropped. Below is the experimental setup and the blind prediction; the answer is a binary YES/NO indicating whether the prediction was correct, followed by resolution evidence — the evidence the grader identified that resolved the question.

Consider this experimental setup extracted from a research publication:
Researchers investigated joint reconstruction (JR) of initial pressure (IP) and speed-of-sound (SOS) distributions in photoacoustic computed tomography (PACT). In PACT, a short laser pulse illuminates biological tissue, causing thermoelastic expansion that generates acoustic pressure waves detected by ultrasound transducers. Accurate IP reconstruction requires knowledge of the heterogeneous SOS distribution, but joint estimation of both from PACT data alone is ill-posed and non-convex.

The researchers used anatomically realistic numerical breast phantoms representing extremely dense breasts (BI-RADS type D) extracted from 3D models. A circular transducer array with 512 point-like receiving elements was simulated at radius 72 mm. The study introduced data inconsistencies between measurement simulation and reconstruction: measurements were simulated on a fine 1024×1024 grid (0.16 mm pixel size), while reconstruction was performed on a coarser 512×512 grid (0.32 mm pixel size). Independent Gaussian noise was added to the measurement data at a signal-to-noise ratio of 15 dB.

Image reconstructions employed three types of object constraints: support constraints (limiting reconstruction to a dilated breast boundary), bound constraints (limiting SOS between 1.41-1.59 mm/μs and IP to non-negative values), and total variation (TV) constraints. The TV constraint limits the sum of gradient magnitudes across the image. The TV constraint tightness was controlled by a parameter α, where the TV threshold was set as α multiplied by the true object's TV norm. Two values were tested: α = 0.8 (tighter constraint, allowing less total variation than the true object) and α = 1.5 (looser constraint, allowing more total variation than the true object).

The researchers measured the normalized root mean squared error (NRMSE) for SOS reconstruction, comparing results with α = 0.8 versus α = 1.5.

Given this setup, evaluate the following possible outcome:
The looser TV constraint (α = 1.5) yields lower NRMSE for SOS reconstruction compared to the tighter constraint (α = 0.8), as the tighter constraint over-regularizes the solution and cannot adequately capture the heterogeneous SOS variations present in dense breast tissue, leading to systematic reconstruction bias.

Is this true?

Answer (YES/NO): NO